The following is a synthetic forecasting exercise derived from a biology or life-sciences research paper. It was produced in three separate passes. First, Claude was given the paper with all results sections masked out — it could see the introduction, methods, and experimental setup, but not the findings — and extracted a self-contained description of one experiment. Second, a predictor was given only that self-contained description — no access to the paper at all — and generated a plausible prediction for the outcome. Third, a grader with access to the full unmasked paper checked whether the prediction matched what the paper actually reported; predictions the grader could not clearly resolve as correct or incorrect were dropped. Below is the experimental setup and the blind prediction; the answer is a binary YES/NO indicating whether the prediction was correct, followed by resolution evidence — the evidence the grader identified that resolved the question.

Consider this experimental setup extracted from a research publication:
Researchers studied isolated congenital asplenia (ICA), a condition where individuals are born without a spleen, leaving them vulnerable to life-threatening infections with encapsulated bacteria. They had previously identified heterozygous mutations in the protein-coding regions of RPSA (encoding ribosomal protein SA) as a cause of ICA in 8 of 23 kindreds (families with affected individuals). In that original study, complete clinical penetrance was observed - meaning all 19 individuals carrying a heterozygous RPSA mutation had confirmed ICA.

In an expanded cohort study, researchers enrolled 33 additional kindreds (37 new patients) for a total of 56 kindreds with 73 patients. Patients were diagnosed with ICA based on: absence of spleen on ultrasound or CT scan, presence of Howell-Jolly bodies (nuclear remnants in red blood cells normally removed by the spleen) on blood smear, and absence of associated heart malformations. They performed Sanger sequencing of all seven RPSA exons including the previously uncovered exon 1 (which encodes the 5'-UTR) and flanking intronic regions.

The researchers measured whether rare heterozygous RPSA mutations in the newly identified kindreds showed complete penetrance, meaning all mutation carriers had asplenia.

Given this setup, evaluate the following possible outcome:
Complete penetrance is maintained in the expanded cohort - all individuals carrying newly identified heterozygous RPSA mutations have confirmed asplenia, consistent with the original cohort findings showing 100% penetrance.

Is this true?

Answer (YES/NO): NO